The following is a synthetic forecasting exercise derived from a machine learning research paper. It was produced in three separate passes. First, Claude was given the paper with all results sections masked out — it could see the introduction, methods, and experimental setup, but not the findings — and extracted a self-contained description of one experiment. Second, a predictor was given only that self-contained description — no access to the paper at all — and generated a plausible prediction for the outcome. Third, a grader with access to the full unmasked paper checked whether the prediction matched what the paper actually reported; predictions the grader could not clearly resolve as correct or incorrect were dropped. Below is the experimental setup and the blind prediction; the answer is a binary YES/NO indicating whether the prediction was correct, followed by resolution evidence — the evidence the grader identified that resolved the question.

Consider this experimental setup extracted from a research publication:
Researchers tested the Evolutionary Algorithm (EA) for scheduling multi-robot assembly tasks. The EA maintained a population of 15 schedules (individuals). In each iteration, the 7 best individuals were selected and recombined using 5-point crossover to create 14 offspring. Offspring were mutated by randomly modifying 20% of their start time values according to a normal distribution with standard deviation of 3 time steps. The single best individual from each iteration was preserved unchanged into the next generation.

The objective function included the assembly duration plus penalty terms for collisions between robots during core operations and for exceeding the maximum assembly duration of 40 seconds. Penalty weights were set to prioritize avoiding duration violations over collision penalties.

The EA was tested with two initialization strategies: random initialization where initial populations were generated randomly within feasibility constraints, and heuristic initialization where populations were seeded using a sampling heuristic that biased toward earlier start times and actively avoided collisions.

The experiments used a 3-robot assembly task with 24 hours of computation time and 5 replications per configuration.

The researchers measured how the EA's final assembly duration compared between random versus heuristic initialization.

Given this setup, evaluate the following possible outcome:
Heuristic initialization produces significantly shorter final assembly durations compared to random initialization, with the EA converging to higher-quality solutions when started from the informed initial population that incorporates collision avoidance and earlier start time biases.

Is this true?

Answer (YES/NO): YES